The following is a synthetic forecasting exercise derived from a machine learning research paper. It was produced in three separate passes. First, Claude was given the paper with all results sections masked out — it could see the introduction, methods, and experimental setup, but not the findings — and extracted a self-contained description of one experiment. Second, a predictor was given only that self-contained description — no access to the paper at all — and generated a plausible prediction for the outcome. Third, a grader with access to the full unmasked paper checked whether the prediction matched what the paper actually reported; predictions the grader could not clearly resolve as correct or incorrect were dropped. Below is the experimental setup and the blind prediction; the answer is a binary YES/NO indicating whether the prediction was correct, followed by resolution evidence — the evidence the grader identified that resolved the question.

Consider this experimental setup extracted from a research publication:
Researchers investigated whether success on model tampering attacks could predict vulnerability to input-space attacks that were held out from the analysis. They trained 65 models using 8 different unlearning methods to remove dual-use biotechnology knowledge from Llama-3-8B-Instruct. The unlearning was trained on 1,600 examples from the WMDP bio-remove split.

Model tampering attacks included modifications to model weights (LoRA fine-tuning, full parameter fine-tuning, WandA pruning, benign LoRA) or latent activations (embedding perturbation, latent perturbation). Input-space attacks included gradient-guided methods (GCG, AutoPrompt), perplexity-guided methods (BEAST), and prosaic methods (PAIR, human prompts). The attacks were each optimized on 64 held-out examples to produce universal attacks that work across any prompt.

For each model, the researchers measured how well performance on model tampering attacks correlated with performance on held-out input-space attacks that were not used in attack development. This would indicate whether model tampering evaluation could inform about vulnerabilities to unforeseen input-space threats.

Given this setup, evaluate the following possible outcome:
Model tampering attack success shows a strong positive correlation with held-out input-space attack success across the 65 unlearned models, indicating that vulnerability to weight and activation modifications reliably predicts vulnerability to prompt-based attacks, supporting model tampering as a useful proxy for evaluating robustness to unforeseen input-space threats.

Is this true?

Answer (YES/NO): YES